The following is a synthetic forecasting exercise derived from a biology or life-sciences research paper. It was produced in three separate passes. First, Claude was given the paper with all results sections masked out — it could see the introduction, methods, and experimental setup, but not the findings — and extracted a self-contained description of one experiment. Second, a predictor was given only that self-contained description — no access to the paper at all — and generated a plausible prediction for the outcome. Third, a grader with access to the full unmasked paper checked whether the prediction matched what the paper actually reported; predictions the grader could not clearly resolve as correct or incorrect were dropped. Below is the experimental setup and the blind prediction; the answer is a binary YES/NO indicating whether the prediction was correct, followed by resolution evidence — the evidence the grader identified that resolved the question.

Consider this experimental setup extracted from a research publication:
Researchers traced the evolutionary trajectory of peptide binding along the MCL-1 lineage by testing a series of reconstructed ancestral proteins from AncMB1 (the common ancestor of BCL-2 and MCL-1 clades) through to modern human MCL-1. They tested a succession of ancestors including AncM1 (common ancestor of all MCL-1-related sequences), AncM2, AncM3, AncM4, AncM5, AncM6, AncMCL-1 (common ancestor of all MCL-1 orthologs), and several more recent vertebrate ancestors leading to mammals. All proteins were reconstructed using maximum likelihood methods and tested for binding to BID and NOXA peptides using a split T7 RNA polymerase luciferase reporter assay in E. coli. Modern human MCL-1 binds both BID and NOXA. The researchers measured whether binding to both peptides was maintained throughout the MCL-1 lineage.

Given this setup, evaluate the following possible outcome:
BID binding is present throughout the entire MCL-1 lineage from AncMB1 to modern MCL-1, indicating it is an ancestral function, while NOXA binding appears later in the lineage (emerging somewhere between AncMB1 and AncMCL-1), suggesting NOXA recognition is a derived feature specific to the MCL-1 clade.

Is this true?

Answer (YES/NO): NO